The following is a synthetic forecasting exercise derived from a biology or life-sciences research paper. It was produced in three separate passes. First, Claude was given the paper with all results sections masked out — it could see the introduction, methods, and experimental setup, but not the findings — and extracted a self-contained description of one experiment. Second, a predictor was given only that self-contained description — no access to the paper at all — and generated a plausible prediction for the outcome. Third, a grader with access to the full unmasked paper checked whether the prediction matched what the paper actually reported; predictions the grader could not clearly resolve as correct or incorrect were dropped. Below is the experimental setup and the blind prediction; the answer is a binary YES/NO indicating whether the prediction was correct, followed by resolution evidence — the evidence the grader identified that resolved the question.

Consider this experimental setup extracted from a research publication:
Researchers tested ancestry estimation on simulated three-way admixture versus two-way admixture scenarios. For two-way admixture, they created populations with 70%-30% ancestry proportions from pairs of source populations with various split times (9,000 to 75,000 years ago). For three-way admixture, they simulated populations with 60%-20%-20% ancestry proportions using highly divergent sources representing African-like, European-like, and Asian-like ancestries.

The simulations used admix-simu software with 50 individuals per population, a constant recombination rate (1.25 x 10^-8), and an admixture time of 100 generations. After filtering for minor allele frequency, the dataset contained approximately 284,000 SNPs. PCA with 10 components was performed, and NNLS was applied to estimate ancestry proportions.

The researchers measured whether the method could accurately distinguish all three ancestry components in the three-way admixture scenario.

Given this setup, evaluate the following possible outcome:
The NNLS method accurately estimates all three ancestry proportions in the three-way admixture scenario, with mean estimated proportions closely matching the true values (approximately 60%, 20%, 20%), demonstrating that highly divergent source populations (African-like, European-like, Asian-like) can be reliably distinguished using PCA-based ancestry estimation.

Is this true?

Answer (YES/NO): YES